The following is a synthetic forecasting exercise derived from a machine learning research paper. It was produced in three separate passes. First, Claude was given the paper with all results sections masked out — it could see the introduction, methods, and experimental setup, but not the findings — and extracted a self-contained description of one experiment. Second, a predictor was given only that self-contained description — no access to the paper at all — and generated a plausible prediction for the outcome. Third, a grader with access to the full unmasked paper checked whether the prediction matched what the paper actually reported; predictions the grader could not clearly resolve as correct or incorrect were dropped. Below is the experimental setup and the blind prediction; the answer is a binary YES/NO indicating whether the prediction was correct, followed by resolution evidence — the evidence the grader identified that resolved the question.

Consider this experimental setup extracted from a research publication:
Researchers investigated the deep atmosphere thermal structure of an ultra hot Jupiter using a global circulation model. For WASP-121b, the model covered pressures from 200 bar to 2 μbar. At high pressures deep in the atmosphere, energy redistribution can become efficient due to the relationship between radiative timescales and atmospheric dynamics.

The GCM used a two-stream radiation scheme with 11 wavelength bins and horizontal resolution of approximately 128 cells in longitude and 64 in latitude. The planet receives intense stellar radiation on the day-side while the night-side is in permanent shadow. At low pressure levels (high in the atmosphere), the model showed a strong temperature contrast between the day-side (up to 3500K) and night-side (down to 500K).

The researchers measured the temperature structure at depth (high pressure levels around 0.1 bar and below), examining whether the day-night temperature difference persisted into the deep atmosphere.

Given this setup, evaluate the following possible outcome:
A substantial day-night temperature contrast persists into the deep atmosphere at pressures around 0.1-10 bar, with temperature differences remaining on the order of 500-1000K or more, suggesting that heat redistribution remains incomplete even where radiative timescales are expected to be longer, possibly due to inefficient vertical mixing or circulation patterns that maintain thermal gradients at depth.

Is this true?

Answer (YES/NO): NO